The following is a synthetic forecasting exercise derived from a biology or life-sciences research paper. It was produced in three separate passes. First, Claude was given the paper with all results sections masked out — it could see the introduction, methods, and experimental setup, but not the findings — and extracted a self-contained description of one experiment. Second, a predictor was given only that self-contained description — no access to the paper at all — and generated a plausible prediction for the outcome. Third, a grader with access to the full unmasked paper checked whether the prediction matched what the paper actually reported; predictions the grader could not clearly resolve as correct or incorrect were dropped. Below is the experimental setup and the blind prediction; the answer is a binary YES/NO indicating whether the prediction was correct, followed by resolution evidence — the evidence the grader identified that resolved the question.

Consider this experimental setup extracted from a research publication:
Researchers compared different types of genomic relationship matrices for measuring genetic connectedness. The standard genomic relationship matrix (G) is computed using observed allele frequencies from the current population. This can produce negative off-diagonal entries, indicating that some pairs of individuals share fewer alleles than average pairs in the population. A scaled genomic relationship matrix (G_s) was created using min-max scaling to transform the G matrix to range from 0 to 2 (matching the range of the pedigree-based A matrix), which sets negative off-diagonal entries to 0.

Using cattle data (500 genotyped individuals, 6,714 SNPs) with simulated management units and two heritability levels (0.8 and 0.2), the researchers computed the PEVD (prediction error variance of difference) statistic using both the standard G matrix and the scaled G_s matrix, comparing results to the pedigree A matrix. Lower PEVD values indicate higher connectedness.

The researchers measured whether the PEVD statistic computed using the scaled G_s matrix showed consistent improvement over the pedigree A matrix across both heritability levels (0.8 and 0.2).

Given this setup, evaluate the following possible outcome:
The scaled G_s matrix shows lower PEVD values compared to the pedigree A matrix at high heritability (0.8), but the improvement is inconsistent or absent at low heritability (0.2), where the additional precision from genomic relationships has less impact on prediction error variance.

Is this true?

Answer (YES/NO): YES